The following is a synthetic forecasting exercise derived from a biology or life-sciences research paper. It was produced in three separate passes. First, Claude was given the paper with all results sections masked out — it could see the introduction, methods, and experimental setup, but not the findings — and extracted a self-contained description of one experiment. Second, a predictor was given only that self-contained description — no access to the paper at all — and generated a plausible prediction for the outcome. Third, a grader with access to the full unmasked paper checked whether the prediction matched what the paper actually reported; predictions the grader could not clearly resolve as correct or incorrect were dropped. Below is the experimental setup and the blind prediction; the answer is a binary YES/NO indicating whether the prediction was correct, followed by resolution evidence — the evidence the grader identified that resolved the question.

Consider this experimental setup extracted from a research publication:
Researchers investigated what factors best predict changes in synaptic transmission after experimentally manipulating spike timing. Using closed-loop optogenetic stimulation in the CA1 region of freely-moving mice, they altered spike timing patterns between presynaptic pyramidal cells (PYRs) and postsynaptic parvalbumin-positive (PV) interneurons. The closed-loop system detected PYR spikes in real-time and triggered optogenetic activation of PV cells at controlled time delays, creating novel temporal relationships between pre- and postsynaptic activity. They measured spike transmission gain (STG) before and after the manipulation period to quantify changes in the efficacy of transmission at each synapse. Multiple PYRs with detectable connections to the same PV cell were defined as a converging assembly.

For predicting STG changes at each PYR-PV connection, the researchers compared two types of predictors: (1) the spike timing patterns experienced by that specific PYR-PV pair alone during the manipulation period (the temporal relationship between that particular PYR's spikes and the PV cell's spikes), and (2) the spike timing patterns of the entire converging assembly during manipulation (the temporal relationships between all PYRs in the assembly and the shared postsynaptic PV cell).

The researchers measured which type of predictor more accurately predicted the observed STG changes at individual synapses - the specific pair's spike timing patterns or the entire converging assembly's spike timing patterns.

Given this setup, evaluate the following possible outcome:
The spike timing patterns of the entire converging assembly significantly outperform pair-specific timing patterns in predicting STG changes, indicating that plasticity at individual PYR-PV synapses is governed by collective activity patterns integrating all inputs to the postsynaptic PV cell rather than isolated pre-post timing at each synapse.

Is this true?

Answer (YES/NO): YES